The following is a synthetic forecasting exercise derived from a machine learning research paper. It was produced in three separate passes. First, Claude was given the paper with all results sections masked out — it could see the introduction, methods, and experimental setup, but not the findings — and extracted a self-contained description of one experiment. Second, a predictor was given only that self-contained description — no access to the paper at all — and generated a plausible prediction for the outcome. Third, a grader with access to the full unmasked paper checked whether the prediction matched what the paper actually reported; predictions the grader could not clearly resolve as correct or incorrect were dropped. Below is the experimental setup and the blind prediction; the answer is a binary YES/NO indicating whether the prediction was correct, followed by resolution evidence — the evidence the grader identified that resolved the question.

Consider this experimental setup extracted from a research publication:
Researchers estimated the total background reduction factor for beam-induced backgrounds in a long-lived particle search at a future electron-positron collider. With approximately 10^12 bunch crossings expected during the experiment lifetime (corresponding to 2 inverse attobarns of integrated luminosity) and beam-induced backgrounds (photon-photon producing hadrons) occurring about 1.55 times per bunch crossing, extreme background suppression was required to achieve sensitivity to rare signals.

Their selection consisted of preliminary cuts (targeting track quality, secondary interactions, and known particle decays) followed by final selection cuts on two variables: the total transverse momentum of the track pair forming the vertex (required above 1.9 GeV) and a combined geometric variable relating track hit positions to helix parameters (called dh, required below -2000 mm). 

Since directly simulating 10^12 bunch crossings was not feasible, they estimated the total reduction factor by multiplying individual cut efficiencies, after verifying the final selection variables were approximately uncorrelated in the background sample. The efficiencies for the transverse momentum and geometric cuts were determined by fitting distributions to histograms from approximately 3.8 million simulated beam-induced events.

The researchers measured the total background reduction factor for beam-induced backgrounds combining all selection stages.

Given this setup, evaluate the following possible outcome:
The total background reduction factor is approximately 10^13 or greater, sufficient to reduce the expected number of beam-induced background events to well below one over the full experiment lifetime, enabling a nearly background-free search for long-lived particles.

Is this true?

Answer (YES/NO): NO